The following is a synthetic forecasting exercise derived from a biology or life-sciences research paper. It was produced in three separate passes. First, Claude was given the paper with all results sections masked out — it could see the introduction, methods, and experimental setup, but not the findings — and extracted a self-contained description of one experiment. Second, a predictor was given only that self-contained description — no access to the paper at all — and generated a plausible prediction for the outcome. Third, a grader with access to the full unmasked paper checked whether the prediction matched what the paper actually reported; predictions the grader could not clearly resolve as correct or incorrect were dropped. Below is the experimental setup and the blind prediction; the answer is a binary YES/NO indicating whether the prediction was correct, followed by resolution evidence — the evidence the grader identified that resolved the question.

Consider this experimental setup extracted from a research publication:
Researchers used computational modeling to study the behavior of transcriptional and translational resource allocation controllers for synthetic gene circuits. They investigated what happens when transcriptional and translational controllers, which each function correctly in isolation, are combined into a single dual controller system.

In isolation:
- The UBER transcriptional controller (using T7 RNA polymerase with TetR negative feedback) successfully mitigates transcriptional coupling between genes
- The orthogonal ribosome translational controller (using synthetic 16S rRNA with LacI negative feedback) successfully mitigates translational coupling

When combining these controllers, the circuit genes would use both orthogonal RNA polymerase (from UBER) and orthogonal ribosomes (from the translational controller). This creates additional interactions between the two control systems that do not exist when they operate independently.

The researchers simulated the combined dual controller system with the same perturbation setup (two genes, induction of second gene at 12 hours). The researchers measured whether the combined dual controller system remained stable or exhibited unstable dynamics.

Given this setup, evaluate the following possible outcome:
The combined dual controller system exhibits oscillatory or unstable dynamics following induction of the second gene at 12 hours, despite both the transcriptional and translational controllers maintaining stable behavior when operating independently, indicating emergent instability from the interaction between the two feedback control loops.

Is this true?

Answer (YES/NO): YES